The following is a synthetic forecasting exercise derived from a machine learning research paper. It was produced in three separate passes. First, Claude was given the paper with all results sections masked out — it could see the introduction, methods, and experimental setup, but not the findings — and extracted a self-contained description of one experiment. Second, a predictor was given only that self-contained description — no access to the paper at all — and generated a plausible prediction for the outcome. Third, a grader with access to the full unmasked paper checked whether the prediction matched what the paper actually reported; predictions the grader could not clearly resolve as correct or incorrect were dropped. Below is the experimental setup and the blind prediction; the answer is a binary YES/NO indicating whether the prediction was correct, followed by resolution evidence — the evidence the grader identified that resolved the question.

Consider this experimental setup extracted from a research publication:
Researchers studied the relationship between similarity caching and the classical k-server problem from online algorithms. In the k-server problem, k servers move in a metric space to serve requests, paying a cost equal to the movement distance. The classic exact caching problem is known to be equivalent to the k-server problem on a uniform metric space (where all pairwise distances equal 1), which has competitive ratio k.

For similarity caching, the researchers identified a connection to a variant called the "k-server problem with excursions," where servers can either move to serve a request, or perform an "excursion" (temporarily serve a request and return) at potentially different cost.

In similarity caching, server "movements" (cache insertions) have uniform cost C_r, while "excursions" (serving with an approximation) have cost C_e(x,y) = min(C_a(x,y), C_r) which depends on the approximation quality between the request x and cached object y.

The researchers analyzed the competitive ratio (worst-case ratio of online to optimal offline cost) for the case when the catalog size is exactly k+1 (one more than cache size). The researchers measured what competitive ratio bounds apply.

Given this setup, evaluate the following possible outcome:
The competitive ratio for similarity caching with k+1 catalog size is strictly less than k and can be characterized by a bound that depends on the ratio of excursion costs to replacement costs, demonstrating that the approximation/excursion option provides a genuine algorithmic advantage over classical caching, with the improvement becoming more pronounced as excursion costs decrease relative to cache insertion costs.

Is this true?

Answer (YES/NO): NO